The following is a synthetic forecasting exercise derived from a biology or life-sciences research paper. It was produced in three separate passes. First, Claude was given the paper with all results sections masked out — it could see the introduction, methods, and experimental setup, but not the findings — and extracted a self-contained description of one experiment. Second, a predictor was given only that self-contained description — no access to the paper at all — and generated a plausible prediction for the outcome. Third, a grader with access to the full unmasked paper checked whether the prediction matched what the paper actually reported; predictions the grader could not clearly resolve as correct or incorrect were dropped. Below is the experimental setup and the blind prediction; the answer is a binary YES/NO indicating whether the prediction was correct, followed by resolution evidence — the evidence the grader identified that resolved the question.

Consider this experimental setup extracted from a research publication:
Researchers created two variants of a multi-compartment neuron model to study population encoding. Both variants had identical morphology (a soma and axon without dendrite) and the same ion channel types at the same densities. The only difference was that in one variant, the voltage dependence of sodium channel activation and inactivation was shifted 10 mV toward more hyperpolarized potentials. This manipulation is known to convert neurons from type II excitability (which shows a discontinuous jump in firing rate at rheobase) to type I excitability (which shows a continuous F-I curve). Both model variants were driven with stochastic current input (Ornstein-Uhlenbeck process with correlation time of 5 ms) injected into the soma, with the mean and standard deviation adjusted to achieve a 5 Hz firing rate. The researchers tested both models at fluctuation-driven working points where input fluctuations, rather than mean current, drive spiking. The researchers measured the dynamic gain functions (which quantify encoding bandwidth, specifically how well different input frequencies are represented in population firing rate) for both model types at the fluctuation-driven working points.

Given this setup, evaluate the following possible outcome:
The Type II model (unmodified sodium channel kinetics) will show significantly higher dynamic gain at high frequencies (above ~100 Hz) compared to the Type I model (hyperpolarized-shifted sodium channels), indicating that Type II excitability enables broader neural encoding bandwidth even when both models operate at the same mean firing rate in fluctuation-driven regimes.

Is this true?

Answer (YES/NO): YES